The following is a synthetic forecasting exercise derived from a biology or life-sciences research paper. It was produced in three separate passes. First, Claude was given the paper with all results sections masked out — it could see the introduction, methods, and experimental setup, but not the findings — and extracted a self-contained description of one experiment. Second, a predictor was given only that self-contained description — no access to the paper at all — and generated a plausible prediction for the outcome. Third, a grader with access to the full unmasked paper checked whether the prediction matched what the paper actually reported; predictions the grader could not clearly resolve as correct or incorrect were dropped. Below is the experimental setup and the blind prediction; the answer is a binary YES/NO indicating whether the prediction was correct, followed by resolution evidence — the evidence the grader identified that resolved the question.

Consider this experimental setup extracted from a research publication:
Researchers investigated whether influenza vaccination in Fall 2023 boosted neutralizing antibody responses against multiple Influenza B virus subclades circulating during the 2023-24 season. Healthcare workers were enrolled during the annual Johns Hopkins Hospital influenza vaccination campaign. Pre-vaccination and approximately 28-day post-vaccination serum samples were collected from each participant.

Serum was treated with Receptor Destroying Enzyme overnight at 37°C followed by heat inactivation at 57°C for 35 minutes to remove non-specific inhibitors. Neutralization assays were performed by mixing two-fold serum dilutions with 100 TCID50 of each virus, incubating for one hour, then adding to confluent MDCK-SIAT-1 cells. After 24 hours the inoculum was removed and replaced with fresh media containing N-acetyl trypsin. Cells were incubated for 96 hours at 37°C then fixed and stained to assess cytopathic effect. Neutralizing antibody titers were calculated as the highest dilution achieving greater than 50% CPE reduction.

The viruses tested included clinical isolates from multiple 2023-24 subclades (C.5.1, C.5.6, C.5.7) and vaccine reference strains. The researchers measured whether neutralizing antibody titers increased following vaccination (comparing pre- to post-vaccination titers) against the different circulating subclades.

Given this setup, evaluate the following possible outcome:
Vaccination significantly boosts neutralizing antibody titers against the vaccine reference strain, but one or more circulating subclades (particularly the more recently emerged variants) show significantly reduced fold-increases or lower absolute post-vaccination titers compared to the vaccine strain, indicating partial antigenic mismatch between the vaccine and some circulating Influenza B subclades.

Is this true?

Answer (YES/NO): NO